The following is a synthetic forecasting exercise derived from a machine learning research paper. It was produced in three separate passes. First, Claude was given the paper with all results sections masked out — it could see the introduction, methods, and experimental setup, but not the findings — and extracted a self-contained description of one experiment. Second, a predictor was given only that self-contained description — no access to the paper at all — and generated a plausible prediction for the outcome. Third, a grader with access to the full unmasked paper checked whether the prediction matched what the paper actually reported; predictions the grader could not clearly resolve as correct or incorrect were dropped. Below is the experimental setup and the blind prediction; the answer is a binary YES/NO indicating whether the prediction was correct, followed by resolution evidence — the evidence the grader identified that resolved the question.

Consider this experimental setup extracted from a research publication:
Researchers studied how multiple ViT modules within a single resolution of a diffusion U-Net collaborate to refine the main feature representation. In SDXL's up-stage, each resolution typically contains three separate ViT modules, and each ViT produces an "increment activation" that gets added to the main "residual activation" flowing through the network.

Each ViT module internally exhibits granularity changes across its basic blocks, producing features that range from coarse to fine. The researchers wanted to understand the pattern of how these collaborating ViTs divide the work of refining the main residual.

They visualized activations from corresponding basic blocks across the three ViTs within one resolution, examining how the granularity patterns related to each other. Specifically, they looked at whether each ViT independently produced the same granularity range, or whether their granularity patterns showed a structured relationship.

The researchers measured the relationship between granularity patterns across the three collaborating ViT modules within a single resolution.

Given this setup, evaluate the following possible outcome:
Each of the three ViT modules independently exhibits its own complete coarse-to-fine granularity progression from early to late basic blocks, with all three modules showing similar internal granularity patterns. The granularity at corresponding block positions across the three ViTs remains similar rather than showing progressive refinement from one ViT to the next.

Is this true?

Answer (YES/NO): NO